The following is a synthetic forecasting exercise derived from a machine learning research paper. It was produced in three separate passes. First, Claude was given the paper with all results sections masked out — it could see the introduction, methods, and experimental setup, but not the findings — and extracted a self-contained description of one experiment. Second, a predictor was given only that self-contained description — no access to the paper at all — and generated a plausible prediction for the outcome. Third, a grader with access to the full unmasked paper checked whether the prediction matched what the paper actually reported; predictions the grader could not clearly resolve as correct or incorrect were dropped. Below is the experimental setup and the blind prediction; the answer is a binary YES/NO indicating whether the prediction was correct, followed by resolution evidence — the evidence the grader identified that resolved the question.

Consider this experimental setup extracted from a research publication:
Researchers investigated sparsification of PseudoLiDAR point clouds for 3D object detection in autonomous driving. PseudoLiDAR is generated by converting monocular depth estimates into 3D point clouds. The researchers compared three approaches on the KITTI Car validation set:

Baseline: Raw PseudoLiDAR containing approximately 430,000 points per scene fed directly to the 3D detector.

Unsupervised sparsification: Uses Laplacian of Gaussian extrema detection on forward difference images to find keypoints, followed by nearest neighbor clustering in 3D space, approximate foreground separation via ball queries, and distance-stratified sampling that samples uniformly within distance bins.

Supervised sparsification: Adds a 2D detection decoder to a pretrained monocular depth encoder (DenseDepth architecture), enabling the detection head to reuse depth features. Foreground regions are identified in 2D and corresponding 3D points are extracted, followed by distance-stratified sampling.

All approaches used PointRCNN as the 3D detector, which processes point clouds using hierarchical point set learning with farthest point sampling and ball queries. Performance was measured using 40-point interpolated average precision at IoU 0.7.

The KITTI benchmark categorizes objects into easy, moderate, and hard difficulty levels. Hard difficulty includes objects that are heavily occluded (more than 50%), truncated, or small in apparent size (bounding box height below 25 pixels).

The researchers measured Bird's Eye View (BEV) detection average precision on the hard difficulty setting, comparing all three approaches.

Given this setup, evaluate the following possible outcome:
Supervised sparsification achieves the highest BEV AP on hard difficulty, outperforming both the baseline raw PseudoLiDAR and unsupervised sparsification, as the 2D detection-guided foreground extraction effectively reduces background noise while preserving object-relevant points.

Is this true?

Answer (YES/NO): NO